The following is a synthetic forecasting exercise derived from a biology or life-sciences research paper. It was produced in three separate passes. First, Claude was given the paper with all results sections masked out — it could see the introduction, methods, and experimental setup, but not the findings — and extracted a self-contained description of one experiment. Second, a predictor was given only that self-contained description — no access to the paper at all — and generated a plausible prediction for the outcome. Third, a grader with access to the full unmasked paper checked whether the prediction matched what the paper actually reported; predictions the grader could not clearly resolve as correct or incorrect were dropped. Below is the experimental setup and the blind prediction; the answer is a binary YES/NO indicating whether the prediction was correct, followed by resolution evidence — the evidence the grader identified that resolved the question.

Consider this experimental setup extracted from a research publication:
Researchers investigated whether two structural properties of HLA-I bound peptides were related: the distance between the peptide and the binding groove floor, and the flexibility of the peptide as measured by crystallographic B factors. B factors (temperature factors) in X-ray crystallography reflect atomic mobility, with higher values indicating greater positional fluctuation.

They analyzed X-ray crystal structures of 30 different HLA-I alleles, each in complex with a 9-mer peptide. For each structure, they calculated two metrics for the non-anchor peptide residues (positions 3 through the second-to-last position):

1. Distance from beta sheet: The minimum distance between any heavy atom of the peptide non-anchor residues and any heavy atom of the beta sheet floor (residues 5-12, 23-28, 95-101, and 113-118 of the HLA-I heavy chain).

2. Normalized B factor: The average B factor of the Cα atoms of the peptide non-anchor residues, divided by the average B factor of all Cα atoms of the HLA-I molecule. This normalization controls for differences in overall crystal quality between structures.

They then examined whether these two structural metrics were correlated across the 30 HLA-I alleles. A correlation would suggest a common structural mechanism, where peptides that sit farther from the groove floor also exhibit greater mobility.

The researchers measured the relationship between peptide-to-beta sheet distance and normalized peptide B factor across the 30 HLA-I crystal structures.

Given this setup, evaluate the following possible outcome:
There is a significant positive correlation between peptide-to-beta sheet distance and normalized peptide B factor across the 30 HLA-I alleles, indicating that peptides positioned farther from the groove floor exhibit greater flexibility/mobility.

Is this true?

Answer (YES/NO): YES